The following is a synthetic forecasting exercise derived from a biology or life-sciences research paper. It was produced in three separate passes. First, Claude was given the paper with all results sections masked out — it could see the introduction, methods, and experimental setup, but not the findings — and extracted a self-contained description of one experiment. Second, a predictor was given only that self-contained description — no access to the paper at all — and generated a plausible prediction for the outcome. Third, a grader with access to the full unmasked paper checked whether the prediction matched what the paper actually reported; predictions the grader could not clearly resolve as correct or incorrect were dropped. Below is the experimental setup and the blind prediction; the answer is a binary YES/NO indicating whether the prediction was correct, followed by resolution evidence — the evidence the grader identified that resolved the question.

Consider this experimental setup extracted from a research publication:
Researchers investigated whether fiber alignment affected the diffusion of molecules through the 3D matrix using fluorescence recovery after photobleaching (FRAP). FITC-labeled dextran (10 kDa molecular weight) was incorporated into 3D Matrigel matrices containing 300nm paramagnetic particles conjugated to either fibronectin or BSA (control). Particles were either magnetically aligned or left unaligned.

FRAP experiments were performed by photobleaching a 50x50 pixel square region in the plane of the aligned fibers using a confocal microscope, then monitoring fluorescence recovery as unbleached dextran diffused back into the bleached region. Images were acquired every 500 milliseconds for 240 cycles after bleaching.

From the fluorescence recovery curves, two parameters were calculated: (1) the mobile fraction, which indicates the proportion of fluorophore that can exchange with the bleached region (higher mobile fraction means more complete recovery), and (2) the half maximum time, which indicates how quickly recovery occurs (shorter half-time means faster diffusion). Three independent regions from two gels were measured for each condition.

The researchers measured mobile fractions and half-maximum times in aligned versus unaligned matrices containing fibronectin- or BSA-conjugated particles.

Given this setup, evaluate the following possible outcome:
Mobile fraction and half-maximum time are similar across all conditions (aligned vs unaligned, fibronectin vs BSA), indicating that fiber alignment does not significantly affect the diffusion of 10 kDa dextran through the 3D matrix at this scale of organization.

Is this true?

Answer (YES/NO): NO